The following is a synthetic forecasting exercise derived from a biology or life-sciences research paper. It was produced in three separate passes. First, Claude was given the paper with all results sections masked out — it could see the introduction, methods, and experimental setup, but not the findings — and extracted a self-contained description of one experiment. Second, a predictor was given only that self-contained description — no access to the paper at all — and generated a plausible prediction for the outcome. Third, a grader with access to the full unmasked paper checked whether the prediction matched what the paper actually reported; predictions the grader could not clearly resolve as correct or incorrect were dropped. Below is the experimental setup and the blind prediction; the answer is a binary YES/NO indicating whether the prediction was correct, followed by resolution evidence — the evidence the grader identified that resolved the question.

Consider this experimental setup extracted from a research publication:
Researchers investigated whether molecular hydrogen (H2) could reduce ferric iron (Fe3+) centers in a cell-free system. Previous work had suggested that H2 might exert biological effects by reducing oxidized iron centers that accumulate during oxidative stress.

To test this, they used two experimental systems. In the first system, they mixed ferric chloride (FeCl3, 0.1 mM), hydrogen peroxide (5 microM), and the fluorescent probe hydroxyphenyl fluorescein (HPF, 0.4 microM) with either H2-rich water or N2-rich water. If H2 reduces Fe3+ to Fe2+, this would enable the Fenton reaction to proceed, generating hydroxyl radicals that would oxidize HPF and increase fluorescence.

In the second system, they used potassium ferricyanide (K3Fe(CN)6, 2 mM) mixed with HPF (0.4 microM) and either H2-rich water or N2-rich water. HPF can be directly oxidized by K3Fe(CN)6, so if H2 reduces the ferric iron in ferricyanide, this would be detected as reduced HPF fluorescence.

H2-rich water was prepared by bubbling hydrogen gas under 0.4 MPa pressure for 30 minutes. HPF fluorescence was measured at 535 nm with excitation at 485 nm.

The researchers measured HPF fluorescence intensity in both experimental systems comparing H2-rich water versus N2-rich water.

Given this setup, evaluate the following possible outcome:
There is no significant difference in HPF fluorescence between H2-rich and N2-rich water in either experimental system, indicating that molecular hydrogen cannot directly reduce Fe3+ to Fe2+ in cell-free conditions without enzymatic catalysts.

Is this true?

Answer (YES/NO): YES